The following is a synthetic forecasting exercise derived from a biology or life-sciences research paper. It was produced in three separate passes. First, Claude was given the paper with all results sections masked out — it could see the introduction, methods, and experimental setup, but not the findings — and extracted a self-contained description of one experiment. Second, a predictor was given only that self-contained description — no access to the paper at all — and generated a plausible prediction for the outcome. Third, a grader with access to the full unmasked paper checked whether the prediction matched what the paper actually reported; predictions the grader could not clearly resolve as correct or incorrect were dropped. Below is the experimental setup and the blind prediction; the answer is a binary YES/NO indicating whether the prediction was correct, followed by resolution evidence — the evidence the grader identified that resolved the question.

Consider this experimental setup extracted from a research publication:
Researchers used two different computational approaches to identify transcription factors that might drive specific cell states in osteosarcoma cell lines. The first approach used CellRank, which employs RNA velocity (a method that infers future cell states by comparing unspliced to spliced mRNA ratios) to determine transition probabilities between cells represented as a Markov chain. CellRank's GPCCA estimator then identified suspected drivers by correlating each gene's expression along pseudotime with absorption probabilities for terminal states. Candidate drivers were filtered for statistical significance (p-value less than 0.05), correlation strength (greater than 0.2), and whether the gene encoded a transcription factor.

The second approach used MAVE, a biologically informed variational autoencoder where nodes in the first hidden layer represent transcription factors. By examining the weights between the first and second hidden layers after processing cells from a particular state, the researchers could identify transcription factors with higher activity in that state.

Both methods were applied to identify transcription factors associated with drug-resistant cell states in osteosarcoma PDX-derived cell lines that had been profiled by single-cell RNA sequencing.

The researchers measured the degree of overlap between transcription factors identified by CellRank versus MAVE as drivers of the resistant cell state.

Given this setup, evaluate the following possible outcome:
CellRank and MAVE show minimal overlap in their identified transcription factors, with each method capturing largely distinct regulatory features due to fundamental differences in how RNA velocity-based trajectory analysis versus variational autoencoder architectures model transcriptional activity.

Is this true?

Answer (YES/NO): YES